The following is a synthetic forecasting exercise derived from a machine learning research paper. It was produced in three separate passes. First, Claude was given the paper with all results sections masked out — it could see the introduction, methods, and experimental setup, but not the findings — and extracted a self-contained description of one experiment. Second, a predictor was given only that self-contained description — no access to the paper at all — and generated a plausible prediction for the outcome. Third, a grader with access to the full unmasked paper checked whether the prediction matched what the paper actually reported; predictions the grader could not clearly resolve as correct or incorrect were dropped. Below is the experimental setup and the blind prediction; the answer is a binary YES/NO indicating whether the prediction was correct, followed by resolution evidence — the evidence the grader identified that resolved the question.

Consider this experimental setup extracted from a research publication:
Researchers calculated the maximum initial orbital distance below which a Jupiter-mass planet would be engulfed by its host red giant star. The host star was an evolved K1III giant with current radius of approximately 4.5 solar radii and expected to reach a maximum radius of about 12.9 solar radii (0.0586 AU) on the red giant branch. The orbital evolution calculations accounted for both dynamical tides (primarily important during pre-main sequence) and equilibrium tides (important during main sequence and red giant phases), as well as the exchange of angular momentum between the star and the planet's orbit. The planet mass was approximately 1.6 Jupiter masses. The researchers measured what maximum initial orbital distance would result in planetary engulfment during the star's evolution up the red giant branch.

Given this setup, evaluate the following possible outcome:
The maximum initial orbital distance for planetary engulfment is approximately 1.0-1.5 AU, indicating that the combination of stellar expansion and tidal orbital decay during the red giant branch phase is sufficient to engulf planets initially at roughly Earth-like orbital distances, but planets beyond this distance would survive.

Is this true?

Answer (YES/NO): NO